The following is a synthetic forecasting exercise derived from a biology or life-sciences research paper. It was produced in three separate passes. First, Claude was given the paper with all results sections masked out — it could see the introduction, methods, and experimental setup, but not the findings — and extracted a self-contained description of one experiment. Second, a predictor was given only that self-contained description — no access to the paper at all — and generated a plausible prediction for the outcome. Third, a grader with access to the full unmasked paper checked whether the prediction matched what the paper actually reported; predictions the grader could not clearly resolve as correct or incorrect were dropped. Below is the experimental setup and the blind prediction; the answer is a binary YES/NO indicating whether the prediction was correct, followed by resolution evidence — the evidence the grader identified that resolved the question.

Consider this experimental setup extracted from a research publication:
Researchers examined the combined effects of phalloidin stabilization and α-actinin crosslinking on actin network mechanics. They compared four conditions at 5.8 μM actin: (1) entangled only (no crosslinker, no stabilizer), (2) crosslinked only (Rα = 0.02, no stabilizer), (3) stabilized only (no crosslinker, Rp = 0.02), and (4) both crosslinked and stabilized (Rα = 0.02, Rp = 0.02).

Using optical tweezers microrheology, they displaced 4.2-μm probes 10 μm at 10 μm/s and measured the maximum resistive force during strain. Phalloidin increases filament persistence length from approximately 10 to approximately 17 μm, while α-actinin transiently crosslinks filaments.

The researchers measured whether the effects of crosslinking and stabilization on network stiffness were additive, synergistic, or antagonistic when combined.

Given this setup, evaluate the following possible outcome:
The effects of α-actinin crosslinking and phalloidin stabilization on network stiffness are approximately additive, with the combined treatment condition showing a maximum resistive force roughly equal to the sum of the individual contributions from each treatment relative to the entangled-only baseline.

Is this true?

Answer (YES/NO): NO